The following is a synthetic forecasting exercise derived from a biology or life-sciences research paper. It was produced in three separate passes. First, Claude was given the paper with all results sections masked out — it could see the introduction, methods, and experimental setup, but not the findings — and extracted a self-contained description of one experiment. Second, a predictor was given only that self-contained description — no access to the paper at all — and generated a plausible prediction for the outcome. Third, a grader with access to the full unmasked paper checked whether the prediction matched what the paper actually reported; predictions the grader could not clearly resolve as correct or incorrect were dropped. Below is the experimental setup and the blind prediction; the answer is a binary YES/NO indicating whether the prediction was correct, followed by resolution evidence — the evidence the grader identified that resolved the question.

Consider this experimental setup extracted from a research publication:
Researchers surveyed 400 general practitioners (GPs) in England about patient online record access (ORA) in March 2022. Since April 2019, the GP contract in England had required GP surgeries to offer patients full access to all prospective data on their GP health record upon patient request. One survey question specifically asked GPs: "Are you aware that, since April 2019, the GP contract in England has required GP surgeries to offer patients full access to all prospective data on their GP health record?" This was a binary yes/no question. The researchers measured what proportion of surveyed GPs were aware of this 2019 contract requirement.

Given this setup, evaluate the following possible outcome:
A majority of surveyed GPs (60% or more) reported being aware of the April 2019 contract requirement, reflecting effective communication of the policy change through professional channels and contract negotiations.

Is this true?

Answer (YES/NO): YES